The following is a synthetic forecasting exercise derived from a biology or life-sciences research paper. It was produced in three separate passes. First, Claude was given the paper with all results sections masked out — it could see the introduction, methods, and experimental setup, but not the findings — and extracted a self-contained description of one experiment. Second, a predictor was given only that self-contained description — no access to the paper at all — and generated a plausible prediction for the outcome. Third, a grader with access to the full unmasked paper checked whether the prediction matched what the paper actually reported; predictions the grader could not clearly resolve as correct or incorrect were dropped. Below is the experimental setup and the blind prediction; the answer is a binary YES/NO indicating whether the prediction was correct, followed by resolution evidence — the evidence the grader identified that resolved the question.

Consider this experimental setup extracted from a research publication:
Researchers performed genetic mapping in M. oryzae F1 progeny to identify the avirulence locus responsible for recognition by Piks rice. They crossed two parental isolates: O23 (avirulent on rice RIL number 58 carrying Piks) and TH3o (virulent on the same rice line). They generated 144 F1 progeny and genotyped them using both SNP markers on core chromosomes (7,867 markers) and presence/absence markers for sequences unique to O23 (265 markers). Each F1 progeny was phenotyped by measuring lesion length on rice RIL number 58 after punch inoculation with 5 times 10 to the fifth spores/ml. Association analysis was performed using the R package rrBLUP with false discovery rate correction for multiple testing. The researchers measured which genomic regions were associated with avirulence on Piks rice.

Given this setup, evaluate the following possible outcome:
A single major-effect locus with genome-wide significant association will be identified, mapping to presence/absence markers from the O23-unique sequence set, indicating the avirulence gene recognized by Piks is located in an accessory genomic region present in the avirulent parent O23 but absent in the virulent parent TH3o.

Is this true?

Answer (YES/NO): YES